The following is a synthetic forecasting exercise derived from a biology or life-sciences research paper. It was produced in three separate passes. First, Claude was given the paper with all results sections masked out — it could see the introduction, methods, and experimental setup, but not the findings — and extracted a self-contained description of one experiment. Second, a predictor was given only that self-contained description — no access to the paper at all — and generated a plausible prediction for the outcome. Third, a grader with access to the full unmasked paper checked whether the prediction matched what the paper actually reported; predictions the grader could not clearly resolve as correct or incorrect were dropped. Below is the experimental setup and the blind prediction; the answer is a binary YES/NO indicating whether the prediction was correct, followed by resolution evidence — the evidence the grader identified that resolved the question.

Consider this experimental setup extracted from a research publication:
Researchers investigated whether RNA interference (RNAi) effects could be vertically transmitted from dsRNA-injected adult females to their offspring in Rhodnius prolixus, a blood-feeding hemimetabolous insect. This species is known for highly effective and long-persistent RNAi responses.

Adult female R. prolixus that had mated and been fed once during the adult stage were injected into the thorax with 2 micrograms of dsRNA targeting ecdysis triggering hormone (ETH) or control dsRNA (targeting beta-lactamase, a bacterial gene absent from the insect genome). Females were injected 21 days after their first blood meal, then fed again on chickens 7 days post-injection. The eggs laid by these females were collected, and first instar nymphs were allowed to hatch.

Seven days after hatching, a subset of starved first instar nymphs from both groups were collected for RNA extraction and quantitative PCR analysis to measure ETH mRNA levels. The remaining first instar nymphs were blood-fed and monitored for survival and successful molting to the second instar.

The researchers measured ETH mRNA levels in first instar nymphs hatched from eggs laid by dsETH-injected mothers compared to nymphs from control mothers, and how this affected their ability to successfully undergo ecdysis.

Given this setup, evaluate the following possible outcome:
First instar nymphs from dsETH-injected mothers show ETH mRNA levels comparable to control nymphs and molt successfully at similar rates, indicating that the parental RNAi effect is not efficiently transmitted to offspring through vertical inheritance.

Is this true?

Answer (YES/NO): NO